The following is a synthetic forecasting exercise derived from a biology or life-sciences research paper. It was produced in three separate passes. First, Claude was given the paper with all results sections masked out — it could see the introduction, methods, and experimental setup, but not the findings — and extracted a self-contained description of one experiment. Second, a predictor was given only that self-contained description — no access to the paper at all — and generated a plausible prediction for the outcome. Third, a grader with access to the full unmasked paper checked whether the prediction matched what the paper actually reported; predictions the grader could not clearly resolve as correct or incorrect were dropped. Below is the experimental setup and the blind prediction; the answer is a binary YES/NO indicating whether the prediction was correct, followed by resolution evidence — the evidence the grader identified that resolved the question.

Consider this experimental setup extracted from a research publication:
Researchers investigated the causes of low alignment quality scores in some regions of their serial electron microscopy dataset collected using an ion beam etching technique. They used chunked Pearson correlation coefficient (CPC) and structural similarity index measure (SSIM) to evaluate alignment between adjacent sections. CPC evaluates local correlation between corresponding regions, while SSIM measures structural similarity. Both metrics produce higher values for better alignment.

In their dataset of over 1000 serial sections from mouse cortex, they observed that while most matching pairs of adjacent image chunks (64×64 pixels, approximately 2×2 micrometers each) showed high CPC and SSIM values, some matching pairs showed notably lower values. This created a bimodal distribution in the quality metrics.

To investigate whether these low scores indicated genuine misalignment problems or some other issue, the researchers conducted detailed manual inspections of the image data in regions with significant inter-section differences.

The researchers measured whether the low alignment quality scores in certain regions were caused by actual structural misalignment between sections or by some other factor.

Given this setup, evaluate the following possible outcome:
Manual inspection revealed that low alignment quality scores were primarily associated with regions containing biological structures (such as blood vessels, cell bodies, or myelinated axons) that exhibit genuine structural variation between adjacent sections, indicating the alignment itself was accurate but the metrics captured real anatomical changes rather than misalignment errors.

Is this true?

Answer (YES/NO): NO